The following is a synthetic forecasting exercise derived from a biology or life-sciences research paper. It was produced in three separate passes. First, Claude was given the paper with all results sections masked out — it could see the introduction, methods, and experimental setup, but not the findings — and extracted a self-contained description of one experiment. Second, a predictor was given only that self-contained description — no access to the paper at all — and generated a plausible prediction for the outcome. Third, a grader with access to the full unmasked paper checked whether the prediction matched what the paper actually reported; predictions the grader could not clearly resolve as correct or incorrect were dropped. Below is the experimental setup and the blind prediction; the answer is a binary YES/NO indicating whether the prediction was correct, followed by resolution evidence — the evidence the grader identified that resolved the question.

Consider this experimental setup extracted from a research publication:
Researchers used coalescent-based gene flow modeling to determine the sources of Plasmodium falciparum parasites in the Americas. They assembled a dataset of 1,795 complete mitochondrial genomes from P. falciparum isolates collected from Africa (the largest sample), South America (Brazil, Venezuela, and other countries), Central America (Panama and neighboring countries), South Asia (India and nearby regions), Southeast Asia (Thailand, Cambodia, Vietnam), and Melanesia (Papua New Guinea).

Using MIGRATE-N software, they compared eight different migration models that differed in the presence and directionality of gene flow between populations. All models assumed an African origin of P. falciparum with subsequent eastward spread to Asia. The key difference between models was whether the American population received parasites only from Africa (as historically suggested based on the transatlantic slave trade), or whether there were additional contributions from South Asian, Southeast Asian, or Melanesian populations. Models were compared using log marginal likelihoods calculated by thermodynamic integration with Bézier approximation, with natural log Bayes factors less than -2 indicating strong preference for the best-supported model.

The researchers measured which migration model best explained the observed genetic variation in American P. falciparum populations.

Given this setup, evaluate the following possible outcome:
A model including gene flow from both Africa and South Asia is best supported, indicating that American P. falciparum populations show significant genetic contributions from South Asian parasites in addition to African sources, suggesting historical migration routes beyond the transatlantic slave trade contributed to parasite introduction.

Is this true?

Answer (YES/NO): YES